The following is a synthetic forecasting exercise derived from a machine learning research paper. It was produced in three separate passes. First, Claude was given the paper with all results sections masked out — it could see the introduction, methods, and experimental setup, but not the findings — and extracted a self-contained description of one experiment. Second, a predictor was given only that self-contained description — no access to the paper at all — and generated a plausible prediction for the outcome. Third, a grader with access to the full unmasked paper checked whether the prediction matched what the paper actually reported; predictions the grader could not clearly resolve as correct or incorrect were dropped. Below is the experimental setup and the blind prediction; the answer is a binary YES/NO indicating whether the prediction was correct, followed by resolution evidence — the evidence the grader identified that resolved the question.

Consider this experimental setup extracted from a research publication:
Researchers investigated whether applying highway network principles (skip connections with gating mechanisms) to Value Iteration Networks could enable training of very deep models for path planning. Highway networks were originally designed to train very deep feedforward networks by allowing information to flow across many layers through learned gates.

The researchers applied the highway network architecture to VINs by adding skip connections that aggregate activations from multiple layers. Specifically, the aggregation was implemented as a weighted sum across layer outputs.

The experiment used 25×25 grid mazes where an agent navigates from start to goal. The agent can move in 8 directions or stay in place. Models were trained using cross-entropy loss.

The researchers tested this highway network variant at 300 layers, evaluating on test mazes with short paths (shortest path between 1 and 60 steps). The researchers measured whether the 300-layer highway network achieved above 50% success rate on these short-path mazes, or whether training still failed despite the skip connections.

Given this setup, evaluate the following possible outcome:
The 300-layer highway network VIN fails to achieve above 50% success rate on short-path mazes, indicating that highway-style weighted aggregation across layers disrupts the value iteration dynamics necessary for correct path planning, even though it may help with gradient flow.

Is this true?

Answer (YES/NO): YES